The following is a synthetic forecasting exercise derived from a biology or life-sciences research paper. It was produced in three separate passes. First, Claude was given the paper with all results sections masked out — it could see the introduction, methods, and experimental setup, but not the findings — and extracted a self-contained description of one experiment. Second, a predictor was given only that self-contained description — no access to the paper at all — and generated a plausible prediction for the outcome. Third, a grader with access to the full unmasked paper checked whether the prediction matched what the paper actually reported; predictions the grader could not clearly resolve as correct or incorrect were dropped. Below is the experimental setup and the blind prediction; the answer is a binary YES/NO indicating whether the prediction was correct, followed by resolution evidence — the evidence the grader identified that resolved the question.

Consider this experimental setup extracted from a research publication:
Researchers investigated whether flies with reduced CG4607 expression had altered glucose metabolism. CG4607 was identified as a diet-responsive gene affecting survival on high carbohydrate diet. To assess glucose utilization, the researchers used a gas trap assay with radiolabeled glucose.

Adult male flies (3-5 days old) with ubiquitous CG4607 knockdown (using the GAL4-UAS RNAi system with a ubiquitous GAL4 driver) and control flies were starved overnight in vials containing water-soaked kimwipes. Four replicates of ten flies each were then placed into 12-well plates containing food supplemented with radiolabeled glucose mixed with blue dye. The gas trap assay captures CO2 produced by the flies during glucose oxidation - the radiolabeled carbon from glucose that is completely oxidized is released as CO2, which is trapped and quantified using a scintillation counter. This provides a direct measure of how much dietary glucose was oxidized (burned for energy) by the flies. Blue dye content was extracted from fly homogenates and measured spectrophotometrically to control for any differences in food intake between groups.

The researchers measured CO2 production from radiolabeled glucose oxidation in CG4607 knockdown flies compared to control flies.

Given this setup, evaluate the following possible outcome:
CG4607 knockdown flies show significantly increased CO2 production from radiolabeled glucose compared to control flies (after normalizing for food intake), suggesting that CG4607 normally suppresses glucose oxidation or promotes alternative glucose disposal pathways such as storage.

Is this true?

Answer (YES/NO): NO